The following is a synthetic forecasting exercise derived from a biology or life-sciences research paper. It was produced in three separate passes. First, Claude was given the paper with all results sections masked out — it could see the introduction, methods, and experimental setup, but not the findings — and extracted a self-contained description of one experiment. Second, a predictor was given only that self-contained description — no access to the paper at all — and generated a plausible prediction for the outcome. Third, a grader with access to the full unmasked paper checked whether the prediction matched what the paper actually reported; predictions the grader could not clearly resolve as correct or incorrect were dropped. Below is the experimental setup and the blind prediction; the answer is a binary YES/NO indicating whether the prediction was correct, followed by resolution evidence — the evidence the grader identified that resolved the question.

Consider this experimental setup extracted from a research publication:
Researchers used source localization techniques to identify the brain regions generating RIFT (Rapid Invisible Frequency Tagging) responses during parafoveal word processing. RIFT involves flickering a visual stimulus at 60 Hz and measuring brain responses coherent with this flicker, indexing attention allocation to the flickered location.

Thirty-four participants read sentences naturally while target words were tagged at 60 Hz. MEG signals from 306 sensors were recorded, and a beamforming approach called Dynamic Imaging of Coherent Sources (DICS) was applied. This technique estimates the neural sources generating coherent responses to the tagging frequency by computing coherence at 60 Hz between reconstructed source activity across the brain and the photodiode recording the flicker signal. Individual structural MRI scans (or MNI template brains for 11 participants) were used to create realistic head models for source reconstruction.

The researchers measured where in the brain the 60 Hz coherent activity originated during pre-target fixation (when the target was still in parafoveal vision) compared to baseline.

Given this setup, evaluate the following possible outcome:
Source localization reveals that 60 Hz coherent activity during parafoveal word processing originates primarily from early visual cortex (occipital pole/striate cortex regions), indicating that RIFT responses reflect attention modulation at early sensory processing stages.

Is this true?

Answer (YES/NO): NO